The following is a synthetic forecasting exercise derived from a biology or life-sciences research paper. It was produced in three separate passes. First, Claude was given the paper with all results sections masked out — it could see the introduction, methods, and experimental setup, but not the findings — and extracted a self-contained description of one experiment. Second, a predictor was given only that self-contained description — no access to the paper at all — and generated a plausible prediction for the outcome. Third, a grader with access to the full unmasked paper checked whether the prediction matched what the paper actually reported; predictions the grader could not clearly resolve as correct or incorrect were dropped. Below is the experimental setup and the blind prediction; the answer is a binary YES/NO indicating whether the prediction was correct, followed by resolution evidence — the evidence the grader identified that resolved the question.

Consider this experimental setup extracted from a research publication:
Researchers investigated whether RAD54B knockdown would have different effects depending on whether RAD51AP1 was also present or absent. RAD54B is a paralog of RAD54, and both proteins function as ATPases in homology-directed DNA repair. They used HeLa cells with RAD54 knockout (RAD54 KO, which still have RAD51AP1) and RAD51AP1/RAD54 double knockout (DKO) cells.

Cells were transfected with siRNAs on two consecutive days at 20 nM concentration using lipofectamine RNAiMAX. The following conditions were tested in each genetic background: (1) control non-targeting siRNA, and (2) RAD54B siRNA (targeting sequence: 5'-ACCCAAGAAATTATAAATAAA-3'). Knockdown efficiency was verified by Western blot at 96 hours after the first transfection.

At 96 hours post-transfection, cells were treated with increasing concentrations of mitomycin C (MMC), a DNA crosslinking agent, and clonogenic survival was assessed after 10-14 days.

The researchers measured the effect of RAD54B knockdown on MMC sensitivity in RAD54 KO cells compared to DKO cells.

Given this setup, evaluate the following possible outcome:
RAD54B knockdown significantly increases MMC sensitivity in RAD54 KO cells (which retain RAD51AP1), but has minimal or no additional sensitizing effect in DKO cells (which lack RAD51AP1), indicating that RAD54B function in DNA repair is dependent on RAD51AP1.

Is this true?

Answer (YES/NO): YES